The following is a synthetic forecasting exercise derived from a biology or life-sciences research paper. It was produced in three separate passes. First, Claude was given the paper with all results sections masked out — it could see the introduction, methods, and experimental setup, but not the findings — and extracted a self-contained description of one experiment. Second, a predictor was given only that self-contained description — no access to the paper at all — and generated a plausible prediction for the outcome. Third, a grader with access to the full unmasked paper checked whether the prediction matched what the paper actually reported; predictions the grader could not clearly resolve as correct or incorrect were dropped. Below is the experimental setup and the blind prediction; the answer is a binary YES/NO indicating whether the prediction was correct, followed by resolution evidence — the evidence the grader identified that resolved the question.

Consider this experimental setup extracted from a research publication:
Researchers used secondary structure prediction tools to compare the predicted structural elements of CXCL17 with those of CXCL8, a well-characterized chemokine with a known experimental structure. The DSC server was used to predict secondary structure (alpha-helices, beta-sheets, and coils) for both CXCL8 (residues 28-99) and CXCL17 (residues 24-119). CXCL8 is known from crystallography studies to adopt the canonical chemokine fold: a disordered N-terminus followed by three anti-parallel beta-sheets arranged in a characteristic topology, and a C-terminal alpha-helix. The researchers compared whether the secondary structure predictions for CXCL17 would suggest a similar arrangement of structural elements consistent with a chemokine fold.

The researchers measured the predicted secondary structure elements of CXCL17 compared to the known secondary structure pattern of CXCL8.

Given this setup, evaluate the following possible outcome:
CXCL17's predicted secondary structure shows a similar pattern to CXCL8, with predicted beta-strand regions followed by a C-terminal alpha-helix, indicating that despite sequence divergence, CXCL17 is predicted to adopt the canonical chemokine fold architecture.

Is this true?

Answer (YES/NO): NO